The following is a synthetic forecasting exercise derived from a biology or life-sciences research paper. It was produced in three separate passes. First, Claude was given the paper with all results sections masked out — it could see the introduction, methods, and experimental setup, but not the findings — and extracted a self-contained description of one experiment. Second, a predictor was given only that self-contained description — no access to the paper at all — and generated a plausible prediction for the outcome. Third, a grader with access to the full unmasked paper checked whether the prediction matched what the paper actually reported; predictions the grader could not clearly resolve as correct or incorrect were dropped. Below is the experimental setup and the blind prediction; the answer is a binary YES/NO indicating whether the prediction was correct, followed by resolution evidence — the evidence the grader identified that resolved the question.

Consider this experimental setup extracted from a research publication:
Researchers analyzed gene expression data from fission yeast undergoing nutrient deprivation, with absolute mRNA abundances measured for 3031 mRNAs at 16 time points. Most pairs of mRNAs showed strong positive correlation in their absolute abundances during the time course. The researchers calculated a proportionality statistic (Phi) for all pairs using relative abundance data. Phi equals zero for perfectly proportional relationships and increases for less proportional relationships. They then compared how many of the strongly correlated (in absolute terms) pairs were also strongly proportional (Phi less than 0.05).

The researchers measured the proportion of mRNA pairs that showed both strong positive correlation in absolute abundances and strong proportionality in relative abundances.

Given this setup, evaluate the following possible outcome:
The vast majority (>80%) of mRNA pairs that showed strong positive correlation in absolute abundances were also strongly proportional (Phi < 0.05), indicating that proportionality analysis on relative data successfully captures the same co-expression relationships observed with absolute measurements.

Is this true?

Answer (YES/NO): NO